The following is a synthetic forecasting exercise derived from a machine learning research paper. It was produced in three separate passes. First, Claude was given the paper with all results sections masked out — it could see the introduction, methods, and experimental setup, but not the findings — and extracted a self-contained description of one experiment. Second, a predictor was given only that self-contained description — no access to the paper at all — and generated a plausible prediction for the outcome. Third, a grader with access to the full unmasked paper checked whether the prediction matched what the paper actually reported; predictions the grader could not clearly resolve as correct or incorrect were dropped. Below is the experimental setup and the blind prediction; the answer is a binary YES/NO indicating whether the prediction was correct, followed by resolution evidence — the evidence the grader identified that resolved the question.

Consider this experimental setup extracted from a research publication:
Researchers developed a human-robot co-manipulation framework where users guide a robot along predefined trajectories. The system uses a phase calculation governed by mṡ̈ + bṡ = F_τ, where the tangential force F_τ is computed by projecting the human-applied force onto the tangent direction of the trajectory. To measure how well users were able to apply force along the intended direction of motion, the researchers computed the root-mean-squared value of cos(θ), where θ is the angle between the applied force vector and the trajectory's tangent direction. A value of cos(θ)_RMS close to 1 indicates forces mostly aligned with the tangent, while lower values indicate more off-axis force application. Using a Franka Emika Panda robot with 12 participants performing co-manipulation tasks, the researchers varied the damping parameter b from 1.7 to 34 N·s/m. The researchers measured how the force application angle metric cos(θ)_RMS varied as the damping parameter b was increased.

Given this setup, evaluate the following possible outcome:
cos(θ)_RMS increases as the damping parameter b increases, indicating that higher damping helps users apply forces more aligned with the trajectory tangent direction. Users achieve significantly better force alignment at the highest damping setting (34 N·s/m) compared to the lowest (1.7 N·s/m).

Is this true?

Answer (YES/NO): YES